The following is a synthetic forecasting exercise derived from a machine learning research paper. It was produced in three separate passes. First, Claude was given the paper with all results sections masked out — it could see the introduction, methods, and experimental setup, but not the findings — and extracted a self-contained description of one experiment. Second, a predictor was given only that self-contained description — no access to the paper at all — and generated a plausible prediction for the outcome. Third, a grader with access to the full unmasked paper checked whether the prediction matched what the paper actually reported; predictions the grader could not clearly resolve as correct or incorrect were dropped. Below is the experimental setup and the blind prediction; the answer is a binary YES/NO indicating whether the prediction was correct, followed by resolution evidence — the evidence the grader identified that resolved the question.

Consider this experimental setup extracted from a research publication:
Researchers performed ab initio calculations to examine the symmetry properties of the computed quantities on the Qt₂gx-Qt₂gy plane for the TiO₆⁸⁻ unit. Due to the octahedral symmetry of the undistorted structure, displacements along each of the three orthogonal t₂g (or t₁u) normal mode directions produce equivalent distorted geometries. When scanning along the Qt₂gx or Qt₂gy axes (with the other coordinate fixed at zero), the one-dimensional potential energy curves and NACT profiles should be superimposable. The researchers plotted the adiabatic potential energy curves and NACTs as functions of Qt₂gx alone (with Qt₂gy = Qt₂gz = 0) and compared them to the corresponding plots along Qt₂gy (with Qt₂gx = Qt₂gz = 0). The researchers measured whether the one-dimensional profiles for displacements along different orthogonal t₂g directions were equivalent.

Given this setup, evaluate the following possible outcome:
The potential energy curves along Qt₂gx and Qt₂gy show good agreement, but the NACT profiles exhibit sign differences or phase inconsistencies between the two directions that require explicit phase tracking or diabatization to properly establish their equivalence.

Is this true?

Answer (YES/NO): NO